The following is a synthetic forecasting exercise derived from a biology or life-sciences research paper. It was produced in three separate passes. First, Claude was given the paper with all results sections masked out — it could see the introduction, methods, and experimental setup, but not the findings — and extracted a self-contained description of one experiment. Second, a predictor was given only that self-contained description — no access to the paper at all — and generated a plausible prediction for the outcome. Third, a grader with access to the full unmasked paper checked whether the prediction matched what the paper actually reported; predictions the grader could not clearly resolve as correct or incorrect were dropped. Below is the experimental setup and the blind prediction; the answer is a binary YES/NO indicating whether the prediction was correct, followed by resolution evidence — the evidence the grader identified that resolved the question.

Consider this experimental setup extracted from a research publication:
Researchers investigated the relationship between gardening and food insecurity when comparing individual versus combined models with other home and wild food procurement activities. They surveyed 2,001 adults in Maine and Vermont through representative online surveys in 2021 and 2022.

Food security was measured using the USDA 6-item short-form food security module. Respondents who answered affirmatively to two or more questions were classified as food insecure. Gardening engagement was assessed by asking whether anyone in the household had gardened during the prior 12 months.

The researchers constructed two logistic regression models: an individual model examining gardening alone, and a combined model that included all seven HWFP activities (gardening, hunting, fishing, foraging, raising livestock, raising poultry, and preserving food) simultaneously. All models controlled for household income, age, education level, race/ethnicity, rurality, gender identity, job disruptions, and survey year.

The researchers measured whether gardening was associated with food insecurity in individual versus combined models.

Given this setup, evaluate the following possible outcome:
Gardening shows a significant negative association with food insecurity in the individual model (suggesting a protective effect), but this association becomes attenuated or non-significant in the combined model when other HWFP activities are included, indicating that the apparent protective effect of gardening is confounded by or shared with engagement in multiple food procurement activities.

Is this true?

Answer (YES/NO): NO